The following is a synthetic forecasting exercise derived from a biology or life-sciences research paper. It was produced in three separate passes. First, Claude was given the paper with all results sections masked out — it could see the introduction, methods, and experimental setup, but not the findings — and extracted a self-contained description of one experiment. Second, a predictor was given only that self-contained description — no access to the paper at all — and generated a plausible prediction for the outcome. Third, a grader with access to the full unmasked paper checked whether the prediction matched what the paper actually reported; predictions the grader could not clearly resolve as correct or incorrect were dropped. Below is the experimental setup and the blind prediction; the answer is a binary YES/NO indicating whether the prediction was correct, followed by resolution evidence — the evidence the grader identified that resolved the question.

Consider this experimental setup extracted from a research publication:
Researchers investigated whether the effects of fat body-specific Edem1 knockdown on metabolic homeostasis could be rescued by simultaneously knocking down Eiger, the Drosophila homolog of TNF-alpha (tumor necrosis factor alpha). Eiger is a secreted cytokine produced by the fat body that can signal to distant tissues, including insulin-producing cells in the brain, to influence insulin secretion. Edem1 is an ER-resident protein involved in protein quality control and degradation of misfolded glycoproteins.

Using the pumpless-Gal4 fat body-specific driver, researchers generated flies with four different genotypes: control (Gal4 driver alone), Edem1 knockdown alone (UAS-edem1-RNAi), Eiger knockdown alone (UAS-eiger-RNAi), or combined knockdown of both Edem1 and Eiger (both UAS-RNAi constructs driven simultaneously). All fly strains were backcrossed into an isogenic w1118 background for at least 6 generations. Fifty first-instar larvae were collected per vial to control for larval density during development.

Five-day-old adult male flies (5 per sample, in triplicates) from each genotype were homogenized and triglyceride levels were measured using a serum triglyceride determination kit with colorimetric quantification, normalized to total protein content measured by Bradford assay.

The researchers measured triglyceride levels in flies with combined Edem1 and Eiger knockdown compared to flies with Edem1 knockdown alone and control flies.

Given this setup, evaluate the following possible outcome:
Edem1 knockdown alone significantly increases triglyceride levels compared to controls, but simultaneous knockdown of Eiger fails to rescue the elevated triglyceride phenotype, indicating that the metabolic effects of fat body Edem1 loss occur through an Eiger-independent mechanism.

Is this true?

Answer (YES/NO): NO